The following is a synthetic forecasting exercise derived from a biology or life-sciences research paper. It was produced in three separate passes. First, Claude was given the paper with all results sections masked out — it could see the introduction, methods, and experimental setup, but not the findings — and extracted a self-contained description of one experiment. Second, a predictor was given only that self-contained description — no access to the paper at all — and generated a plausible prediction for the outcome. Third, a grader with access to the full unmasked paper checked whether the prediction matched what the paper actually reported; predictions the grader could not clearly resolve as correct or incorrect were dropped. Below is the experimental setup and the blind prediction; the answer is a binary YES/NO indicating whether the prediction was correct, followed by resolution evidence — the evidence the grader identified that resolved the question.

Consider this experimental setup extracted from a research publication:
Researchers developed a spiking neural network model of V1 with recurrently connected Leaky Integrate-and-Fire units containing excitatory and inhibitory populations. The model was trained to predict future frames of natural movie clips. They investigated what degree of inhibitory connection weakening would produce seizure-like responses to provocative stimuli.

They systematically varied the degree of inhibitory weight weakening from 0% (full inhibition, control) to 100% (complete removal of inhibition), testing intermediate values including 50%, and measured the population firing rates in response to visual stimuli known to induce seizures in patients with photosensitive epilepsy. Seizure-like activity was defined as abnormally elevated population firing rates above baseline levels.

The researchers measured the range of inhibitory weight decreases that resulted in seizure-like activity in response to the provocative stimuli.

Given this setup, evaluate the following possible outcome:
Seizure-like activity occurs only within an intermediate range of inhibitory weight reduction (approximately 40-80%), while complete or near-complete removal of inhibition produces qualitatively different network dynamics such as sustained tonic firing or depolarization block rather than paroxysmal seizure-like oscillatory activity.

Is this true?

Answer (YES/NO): NO